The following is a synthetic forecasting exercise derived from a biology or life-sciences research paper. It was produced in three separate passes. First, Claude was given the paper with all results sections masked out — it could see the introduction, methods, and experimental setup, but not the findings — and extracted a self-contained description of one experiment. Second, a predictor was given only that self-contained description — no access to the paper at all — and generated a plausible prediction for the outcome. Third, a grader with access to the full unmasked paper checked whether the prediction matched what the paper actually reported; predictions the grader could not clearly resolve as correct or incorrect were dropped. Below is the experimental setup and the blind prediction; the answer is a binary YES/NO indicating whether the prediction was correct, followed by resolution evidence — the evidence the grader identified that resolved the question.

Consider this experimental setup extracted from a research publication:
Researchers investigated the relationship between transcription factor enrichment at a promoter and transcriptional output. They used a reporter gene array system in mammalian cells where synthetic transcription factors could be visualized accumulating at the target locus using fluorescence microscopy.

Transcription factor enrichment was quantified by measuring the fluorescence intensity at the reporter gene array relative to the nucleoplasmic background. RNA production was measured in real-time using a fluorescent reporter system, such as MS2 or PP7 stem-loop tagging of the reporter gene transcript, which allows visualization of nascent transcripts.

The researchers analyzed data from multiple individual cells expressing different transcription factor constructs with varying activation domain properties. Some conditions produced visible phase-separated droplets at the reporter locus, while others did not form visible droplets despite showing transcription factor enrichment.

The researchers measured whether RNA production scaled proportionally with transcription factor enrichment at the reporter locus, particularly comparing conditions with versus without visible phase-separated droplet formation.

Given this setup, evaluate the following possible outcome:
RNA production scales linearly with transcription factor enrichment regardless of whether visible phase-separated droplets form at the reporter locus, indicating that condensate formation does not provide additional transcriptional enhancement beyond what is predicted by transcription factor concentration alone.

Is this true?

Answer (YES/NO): NO